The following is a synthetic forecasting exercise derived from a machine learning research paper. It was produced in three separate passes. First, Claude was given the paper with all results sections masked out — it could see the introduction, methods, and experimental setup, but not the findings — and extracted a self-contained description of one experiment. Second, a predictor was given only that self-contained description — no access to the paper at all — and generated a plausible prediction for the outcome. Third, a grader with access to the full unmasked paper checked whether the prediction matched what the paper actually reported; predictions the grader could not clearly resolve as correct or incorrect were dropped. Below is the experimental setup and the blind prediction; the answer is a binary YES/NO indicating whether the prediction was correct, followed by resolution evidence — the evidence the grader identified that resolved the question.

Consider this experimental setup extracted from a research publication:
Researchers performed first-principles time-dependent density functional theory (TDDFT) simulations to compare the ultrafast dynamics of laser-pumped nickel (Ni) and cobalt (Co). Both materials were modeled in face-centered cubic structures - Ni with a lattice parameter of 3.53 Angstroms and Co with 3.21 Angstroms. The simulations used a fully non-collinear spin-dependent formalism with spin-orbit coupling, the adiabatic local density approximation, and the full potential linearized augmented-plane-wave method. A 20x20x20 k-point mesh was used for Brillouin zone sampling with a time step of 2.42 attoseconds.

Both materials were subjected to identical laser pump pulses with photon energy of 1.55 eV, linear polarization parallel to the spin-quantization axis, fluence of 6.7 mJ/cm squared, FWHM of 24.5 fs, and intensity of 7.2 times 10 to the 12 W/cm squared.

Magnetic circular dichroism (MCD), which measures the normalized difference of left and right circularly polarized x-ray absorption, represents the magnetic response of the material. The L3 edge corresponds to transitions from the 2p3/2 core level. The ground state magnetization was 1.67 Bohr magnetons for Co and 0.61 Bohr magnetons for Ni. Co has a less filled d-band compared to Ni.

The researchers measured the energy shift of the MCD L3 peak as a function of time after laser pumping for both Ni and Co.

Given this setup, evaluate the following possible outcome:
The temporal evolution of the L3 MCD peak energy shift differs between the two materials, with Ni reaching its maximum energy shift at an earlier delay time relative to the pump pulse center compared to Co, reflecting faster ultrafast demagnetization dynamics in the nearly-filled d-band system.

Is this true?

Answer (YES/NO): NO